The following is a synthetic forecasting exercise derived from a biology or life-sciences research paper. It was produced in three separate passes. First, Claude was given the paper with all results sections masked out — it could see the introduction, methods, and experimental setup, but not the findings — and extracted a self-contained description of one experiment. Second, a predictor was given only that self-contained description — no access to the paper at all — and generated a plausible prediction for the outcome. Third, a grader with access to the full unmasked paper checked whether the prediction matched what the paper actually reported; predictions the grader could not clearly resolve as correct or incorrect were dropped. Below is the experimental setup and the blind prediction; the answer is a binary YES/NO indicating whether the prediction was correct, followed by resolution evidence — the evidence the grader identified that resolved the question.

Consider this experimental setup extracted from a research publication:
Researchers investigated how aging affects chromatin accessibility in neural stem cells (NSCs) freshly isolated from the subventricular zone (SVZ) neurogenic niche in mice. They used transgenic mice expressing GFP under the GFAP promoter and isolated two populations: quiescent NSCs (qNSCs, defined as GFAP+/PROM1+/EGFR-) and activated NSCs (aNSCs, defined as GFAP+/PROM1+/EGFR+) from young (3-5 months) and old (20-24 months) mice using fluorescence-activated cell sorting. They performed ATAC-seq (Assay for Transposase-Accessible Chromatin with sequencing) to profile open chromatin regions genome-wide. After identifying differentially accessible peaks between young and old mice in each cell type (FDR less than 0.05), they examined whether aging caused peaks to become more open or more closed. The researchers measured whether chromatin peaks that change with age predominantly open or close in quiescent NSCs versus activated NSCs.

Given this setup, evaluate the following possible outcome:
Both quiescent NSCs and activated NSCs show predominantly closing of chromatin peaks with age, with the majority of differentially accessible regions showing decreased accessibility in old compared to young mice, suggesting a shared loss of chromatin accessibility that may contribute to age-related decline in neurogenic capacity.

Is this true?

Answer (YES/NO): NO